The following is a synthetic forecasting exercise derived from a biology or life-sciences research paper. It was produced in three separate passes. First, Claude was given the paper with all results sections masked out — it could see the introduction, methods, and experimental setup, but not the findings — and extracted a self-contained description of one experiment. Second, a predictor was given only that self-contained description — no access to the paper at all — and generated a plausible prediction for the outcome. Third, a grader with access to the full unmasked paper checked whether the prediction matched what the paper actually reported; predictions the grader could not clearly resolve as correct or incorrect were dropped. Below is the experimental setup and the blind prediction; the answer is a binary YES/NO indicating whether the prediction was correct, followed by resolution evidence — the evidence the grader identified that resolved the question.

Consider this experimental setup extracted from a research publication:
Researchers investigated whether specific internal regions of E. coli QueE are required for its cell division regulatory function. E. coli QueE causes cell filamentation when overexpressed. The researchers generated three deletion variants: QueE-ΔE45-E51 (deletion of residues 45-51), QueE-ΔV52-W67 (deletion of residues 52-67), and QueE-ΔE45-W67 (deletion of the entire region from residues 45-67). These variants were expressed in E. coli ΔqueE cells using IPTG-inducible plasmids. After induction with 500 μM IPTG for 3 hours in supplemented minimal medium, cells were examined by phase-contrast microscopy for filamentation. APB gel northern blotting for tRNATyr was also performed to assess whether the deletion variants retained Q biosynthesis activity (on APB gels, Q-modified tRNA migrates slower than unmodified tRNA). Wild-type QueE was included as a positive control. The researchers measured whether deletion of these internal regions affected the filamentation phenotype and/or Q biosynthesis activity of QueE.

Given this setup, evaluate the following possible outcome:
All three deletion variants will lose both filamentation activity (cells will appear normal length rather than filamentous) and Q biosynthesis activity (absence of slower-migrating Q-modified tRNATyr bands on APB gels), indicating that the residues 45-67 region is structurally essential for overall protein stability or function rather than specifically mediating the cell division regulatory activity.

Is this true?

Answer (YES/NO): NO